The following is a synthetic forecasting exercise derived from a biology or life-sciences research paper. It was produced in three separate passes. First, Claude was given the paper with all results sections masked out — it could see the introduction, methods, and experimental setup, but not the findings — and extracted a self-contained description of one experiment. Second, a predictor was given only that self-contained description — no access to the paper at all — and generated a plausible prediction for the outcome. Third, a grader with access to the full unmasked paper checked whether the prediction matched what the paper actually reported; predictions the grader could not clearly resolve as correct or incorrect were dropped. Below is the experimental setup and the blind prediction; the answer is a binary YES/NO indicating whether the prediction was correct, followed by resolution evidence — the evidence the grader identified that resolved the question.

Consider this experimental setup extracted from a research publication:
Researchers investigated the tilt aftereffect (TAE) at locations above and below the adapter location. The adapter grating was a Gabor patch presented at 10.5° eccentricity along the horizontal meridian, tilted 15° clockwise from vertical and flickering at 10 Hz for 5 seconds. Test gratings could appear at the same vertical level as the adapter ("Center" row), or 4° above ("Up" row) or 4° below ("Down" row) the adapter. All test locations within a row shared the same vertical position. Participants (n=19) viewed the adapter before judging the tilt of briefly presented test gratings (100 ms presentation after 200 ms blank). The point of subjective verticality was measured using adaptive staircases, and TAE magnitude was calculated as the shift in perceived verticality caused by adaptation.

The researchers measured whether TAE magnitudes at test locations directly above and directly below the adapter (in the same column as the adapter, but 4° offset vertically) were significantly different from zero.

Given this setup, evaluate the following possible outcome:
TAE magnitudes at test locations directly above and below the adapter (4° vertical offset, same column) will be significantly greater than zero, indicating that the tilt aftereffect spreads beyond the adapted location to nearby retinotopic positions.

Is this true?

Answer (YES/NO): YES